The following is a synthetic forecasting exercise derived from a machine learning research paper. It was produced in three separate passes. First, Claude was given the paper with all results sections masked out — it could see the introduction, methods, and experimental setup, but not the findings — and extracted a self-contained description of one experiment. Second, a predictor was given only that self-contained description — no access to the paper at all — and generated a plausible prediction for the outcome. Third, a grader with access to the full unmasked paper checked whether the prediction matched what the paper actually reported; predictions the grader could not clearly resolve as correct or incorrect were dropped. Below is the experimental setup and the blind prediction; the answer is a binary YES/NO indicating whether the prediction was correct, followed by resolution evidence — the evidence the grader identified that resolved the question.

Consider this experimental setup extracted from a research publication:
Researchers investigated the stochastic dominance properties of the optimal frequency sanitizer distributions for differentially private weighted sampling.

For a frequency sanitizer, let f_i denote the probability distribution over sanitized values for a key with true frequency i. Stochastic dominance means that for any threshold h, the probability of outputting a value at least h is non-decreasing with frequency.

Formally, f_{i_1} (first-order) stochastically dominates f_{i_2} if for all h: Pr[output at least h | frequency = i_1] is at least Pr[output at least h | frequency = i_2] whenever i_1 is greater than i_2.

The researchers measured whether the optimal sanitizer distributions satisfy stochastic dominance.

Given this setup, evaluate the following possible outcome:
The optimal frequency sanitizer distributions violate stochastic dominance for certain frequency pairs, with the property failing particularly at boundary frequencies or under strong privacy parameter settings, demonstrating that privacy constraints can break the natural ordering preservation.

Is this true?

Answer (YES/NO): NO